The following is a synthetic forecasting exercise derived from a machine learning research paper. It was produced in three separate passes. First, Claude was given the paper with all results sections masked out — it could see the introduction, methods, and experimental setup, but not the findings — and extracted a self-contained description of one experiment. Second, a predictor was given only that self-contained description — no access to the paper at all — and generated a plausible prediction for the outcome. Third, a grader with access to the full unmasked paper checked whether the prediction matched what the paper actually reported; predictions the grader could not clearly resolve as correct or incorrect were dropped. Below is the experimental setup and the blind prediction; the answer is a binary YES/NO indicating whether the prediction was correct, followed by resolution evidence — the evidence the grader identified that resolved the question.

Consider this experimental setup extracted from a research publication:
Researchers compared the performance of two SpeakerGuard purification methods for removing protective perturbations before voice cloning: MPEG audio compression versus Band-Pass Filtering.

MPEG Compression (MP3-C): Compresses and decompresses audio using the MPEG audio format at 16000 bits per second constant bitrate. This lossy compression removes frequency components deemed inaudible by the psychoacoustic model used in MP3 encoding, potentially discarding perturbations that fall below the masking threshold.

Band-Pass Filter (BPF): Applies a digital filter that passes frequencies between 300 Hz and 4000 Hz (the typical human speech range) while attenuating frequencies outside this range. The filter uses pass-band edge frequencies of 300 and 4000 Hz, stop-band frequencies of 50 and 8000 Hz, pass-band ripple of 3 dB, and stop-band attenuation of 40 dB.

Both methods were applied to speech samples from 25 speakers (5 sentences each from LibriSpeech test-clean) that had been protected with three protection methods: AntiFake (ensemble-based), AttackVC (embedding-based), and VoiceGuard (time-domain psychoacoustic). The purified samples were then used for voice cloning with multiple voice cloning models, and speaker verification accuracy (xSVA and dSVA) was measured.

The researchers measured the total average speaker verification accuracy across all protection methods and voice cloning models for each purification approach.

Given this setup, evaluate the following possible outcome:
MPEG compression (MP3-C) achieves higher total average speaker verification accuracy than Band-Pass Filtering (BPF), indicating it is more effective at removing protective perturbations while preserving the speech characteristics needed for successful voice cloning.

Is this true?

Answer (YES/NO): YES